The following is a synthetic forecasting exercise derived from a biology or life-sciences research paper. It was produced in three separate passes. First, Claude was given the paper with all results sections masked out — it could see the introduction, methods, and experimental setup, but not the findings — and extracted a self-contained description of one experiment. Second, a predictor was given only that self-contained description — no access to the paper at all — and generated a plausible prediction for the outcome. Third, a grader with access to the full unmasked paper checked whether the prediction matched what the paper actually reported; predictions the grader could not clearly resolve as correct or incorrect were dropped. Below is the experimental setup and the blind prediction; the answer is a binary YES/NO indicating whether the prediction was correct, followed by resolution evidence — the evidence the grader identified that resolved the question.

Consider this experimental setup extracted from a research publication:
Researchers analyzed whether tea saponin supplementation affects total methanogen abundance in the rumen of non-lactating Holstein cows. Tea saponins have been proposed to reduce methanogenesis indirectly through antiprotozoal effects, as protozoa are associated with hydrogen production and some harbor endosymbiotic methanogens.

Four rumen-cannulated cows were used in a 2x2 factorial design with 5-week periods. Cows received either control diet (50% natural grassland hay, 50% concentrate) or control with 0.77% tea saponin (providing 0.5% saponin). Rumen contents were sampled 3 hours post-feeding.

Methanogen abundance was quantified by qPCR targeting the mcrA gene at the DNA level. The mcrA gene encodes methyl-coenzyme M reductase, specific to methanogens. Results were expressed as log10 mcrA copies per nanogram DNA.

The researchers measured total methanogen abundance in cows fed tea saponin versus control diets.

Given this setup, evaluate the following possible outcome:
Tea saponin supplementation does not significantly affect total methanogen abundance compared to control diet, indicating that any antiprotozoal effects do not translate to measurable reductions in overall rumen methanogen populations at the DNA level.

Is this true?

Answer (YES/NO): YES